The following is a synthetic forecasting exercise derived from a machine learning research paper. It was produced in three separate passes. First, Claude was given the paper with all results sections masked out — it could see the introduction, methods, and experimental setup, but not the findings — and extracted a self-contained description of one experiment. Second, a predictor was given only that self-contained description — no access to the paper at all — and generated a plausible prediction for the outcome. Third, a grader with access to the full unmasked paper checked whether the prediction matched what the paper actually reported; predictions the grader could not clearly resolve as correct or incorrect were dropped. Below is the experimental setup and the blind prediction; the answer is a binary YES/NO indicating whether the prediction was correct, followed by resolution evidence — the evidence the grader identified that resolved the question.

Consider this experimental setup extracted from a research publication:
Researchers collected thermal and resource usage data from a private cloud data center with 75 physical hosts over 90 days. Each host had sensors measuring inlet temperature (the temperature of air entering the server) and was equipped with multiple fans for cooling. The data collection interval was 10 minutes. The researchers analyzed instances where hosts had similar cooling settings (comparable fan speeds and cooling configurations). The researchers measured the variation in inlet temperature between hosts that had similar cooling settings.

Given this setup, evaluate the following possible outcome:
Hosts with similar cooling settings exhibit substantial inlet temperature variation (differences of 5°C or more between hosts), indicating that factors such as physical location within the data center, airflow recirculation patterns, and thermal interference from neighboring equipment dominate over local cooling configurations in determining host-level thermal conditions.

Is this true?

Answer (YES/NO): YES